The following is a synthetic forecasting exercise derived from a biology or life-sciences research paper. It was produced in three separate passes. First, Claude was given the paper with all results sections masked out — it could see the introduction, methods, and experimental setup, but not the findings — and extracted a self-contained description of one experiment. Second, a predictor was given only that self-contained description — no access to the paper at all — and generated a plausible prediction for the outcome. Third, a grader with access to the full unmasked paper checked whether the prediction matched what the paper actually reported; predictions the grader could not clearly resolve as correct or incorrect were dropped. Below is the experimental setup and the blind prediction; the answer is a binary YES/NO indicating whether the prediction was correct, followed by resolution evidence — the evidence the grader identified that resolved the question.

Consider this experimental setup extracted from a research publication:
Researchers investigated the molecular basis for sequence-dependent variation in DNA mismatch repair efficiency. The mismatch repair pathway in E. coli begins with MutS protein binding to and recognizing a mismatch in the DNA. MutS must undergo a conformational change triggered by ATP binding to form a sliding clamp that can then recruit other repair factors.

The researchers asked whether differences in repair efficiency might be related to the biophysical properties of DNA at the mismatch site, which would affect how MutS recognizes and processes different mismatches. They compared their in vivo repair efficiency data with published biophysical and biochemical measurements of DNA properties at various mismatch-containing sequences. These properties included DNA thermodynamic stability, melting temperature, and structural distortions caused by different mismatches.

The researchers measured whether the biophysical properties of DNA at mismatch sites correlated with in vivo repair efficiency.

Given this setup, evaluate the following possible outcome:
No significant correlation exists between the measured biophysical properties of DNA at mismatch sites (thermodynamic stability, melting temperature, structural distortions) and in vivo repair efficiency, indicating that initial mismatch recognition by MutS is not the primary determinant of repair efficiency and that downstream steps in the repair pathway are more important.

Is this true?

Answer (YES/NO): NO